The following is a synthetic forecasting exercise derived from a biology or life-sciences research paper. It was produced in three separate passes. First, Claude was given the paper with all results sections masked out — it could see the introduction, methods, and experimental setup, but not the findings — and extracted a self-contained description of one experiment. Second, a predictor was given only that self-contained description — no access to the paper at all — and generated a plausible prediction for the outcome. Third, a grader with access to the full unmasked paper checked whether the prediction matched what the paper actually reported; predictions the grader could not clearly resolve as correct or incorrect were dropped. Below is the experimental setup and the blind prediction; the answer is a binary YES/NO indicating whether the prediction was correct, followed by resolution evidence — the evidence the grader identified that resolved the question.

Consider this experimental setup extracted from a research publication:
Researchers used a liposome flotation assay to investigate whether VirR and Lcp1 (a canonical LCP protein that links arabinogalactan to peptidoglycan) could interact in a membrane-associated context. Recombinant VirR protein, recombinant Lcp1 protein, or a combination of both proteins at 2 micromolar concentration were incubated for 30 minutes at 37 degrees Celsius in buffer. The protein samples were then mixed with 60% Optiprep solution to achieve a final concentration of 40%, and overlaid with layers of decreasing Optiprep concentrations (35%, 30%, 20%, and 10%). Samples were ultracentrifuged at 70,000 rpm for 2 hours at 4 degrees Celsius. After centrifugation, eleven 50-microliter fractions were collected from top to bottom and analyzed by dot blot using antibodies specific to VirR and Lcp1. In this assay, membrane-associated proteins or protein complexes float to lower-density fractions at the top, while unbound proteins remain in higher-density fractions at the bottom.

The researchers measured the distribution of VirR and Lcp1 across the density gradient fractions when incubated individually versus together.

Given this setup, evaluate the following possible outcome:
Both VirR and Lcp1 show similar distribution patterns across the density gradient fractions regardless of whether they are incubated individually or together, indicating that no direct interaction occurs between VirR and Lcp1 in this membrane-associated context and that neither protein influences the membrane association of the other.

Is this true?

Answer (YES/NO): NO